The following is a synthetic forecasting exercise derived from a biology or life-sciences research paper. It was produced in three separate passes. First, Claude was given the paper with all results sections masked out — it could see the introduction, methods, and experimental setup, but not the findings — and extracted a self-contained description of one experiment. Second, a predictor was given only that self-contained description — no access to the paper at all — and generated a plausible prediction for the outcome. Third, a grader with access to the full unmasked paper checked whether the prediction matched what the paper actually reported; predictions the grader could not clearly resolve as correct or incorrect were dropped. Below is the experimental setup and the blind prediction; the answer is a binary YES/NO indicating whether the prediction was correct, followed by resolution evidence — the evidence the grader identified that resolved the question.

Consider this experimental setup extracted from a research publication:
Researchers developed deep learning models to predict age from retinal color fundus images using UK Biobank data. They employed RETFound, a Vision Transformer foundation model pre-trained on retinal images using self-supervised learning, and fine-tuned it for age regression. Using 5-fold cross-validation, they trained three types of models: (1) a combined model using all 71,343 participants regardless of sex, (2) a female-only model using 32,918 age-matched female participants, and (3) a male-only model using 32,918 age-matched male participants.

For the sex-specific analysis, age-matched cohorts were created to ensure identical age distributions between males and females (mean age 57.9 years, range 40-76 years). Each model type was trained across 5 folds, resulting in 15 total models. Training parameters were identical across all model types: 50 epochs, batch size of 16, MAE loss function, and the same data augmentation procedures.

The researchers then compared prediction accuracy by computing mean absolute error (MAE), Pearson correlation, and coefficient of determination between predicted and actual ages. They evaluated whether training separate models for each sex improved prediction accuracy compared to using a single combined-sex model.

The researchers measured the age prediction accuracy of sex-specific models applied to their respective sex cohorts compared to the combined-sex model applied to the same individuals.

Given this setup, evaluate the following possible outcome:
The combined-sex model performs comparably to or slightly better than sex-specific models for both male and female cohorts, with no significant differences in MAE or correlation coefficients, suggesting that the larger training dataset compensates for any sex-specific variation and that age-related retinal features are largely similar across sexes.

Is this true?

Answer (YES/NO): YES